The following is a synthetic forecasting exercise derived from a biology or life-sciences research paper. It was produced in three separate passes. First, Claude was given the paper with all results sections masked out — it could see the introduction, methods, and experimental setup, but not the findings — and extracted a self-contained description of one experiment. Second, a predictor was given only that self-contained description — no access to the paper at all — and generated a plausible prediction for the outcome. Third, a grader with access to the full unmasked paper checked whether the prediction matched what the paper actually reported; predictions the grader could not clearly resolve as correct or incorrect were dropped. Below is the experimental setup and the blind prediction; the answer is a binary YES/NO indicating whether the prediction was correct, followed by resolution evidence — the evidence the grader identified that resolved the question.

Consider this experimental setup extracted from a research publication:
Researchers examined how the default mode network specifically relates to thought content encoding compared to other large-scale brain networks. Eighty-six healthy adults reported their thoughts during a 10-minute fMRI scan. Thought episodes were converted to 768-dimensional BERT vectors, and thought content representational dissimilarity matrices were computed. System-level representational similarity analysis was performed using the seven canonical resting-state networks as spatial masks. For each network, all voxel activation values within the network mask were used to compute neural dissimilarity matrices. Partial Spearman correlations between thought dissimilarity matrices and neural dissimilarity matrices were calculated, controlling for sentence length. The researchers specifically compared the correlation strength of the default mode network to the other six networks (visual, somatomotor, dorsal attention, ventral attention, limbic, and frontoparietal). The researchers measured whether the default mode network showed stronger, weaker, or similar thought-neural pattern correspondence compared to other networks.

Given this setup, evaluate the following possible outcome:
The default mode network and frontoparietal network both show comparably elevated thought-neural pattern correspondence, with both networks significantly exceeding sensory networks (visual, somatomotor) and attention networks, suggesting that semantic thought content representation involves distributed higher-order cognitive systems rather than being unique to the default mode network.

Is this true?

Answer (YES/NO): NO